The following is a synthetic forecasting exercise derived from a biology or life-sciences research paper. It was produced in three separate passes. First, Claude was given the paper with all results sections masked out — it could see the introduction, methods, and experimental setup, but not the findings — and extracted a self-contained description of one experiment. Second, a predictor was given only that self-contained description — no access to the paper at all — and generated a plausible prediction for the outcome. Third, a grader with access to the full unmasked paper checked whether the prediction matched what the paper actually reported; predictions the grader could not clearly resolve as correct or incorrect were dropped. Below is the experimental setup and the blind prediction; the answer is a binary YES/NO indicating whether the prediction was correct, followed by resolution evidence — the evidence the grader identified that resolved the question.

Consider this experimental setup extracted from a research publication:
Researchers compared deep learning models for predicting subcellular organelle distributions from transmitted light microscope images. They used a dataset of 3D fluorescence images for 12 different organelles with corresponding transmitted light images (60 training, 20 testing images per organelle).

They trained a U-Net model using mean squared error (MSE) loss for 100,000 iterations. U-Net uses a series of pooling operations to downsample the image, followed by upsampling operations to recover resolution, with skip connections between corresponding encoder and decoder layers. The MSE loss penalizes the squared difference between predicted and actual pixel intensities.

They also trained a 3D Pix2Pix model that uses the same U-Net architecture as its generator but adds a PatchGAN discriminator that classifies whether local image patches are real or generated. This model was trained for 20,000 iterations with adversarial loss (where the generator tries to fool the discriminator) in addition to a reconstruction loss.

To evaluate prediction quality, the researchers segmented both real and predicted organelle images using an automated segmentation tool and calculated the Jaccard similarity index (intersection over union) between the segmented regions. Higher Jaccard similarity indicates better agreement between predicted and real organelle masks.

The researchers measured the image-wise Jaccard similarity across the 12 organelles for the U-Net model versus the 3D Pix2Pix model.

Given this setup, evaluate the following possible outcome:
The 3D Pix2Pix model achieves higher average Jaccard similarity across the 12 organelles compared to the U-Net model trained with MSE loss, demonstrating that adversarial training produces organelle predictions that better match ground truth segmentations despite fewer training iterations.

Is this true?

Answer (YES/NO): NO